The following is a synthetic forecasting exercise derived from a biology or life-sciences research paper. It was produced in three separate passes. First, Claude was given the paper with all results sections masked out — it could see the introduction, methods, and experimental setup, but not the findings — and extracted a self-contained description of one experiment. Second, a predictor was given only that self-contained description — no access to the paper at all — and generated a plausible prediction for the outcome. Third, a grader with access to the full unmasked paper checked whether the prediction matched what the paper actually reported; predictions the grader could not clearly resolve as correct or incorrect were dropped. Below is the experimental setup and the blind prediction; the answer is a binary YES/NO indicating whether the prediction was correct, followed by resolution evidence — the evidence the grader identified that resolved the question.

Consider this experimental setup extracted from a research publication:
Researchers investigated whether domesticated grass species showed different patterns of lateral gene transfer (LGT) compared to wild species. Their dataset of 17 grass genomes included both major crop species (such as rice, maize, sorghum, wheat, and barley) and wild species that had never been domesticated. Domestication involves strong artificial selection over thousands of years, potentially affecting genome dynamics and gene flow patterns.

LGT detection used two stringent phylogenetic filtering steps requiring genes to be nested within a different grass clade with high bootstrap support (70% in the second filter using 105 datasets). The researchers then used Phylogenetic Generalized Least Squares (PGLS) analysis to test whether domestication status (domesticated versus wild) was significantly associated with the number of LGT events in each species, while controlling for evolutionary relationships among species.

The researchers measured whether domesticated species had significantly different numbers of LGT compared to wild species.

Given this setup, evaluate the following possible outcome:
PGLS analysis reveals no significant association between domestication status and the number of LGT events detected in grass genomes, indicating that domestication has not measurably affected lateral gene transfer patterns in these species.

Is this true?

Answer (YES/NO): YES